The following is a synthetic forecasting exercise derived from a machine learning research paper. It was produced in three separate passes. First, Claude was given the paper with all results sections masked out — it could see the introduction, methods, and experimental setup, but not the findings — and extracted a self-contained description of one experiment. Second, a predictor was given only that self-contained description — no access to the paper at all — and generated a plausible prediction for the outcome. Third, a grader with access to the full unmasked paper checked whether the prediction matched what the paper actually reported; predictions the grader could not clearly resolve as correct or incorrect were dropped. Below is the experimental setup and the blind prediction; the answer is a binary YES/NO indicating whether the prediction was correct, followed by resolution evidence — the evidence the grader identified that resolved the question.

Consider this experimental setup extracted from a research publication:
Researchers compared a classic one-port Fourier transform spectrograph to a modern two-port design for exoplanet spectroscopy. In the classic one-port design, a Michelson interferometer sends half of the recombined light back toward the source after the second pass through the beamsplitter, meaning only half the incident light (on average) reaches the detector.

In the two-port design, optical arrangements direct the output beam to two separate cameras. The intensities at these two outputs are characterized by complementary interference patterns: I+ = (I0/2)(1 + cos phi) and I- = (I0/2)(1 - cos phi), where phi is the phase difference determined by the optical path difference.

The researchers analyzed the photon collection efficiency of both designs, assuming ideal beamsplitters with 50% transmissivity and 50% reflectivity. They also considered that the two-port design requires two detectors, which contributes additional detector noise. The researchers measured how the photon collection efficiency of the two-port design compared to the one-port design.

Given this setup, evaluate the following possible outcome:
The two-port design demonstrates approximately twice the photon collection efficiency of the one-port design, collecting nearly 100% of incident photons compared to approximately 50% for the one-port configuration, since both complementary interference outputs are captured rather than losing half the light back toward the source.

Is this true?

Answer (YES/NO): YES